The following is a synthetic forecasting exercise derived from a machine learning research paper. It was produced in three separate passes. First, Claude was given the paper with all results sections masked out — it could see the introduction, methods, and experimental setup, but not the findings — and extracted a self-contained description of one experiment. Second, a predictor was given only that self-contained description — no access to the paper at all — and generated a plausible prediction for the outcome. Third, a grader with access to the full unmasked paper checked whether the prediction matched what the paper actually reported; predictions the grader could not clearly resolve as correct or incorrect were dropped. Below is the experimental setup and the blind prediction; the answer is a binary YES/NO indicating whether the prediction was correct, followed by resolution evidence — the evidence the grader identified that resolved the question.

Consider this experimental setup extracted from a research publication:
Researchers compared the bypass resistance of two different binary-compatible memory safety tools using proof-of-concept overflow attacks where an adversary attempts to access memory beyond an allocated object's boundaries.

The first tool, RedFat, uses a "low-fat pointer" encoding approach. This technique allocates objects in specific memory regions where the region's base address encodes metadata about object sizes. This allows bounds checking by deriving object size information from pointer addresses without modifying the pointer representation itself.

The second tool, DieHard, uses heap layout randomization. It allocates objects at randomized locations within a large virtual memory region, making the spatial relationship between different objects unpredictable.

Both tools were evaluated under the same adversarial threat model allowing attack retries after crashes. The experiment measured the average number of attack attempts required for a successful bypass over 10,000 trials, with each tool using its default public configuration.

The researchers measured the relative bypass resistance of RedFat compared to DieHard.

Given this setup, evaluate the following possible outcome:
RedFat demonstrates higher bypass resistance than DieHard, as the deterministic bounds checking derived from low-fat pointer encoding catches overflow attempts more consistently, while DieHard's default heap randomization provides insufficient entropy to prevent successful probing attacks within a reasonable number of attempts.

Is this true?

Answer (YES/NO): NO